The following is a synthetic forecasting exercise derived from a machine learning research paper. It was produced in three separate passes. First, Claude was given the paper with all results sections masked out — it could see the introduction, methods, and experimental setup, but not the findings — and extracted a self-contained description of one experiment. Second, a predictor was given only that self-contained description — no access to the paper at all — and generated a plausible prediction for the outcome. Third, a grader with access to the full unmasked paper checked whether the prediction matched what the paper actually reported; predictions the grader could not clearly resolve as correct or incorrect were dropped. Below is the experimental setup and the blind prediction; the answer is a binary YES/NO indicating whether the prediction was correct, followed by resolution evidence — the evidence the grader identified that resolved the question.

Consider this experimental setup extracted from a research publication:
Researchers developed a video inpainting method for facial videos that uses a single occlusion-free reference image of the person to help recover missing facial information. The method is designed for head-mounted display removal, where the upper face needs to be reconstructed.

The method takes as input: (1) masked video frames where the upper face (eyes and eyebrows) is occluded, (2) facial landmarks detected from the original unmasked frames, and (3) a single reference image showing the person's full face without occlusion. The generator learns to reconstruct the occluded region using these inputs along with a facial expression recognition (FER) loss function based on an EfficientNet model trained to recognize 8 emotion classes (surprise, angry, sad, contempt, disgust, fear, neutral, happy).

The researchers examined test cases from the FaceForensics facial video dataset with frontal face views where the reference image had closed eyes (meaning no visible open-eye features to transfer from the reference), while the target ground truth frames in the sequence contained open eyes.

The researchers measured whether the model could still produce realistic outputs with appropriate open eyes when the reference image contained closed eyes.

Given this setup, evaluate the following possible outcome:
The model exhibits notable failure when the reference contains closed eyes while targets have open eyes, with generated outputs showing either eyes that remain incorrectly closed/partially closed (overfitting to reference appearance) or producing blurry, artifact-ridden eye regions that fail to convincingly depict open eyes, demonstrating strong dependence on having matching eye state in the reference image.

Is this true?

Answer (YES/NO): NO